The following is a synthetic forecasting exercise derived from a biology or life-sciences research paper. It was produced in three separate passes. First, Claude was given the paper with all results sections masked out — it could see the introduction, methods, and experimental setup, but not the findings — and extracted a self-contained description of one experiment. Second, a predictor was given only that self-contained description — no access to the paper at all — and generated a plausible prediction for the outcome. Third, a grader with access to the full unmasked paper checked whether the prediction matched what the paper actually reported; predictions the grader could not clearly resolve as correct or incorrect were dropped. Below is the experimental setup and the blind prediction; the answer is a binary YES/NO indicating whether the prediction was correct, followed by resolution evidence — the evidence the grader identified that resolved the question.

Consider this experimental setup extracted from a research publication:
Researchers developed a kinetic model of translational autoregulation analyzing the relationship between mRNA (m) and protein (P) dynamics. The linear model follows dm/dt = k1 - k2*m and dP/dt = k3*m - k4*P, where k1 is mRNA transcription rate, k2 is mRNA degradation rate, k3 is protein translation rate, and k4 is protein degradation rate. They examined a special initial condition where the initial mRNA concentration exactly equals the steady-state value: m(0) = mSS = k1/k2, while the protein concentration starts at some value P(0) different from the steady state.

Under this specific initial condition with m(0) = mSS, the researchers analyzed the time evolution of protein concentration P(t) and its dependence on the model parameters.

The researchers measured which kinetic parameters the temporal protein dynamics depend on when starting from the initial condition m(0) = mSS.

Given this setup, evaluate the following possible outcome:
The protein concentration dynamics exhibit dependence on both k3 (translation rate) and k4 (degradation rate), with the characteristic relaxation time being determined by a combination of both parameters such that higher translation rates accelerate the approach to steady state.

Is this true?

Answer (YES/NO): NO